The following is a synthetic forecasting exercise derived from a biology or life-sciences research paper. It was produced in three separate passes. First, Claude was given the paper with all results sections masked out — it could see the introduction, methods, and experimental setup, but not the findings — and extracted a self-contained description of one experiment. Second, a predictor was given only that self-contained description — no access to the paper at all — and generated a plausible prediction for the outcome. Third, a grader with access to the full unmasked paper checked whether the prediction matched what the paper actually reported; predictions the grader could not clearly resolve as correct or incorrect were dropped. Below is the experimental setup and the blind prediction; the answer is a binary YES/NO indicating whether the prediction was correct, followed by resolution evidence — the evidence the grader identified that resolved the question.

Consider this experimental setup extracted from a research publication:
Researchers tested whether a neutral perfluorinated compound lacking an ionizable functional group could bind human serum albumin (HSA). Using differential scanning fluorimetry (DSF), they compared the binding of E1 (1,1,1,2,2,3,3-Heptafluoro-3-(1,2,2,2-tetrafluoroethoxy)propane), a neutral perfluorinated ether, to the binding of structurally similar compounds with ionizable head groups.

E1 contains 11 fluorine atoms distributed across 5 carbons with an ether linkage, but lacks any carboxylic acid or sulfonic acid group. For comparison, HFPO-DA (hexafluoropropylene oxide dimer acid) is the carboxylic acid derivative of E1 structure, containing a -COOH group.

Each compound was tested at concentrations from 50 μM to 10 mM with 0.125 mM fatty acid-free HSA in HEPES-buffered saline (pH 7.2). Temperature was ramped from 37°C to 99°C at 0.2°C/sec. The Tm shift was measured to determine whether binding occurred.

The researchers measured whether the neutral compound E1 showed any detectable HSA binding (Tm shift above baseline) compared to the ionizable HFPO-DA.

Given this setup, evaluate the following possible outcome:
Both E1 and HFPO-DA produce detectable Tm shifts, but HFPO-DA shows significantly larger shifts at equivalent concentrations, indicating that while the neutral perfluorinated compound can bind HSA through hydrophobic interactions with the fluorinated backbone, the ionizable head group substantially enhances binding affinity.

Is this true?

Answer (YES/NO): YES